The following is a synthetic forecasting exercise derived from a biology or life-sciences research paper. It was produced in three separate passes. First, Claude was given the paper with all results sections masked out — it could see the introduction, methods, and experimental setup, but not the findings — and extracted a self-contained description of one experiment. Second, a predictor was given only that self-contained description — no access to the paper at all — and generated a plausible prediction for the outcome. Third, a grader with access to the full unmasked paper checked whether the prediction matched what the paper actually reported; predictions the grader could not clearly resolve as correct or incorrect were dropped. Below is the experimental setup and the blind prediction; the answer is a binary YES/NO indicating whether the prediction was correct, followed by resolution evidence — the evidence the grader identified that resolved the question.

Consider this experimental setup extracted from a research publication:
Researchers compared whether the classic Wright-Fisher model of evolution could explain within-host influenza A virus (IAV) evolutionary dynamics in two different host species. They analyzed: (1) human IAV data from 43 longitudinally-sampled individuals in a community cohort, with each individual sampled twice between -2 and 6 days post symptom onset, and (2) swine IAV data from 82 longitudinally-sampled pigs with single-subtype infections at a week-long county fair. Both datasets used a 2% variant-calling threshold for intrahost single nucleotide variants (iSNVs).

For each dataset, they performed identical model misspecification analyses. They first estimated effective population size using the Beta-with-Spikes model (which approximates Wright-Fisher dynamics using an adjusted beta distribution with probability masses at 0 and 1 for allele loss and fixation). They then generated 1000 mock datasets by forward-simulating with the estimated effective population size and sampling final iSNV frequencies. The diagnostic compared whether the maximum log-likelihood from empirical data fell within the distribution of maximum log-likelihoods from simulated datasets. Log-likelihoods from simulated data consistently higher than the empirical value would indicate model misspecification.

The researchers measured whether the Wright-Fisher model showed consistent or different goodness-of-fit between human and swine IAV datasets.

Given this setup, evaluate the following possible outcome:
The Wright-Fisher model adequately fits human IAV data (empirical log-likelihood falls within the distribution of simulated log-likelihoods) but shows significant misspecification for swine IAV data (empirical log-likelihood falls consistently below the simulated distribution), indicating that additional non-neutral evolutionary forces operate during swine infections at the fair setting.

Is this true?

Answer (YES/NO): YES